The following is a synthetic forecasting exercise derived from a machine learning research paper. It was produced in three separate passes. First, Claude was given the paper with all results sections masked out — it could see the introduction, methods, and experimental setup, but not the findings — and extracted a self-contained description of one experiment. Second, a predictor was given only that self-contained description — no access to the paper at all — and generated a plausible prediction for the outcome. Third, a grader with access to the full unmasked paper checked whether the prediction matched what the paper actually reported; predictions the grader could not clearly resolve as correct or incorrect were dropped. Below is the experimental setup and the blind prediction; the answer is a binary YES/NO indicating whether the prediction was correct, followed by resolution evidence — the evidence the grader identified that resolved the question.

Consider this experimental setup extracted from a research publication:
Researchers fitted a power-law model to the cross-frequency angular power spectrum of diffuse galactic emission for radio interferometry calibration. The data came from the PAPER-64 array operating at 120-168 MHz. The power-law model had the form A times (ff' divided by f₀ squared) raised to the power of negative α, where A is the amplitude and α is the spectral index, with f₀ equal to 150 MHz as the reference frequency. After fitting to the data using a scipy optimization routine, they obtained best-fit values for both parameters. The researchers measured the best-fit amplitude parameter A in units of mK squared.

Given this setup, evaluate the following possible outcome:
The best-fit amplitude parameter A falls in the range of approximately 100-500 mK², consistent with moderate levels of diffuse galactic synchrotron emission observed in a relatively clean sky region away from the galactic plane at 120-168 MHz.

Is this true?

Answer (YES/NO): YES